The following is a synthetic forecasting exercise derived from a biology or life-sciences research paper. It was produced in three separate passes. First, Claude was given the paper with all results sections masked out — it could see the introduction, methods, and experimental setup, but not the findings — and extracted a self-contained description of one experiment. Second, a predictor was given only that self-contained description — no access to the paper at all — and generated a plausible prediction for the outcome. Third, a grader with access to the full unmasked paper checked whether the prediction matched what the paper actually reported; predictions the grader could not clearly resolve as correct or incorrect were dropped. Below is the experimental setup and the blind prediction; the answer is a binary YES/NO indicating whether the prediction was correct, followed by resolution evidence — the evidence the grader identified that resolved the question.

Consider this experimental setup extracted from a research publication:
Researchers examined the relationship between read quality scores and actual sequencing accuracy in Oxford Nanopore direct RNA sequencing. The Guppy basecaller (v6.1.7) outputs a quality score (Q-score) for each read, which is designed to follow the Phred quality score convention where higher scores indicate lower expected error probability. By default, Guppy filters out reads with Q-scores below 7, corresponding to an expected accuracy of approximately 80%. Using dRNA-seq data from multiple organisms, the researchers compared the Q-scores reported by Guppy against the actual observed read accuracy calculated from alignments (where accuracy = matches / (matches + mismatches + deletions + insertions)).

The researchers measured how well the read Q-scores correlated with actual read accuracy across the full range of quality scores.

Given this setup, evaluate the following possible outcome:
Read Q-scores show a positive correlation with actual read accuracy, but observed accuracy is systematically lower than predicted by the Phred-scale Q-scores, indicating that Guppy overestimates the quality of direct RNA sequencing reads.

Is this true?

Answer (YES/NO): NO